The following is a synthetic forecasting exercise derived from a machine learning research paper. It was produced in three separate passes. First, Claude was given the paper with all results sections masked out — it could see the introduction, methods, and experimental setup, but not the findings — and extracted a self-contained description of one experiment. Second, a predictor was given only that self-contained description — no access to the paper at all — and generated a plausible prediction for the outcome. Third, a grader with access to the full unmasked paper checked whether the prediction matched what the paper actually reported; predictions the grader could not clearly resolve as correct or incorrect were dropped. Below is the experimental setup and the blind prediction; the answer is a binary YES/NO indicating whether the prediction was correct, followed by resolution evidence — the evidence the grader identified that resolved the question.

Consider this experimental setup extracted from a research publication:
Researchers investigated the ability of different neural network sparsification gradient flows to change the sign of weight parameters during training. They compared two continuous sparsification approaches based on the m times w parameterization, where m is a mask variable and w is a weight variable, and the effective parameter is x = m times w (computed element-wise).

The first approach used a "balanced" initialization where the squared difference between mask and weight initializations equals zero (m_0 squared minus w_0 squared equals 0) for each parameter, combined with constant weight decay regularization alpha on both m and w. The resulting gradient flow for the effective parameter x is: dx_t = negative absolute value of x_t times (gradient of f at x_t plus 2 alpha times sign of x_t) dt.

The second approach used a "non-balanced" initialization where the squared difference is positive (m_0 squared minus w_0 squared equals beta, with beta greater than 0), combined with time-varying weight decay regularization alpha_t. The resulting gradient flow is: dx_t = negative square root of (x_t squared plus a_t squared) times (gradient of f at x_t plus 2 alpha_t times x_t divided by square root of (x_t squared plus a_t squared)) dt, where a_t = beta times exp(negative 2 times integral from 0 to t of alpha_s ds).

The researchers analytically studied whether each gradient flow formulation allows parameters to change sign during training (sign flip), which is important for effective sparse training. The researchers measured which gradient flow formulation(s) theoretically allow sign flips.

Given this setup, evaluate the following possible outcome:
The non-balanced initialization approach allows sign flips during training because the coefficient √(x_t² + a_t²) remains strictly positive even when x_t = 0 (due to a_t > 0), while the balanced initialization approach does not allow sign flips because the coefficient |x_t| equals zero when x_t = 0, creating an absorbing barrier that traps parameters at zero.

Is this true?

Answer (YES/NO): YES